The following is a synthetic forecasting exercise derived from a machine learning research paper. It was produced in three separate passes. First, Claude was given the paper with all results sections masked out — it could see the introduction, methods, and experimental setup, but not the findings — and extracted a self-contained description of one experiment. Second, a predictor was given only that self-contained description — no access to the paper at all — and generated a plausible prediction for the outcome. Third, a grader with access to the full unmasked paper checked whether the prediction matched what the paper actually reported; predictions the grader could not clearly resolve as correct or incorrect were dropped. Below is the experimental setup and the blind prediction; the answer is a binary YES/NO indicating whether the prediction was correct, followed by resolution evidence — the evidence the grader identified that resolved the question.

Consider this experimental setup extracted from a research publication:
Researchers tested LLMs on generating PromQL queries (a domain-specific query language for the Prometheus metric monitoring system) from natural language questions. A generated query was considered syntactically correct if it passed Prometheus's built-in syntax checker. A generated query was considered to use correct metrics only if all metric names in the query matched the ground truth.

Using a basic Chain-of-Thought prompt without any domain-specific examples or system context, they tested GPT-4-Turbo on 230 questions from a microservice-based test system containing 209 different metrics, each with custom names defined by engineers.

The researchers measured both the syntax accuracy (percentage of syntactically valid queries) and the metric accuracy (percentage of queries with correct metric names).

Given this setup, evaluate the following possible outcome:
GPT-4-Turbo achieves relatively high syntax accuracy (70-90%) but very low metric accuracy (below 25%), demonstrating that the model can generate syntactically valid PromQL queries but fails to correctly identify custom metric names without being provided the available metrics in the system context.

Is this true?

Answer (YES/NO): NO